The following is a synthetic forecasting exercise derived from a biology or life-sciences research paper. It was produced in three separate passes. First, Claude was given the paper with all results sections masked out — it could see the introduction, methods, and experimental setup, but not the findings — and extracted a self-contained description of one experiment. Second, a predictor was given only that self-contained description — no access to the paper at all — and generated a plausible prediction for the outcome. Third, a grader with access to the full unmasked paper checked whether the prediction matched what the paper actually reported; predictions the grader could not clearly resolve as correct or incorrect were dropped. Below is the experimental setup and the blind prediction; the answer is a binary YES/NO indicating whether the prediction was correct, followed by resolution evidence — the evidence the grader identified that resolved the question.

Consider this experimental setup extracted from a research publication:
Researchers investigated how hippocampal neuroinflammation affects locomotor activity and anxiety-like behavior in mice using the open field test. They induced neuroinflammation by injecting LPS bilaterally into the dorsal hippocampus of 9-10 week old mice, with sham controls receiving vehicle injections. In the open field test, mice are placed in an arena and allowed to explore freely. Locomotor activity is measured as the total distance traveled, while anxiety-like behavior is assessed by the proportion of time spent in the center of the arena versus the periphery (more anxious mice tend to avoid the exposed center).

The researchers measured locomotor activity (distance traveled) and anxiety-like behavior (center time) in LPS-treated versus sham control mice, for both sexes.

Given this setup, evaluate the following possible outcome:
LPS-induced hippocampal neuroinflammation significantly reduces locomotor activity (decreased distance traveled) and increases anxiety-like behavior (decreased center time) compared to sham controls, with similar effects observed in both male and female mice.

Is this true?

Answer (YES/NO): NO